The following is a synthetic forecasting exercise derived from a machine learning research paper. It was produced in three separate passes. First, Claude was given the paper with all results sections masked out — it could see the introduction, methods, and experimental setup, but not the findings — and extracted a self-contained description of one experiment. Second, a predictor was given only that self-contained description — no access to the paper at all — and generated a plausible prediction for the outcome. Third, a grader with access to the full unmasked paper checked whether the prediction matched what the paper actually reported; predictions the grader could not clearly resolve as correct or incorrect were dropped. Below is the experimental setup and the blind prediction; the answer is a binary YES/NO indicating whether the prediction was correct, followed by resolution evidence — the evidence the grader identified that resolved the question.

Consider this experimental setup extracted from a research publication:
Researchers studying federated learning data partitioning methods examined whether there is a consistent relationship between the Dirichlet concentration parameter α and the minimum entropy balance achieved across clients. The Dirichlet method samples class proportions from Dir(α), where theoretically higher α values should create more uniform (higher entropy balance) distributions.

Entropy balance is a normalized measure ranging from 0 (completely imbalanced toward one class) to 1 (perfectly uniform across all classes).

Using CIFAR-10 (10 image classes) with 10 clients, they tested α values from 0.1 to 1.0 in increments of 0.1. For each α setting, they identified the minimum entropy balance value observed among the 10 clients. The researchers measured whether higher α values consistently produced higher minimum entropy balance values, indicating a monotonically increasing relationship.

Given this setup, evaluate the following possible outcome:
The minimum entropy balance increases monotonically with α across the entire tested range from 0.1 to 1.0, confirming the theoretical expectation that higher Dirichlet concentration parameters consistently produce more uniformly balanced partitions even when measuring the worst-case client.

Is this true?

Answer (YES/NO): NO